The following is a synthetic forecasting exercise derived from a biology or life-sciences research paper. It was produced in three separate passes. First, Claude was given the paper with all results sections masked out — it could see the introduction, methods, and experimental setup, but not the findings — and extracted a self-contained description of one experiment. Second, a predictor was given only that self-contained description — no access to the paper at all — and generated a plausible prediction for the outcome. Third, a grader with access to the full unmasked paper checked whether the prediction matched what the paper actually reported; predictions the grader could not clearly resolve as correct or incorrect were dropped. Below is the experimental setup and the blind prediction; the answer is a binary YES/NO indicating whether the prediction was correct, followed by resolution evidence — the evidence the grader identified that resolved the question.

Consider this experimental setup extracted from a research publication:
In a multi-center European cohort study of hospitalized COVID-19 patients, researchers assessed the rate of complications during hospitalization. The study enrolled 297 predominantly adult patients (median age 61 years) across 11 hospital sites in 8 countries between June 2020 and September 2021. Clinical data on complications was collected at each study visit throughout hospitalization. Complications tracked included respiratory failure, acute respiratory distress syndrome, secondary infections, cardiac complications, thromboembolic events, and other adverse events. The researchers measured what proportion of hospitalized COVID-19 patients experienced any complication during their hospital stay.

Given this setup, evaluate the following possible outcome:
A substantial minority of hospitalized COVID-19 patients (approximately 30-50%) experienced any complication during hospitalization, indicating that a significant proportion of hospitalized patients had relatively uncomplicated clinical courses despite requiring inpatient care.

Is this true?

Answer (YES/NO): NO